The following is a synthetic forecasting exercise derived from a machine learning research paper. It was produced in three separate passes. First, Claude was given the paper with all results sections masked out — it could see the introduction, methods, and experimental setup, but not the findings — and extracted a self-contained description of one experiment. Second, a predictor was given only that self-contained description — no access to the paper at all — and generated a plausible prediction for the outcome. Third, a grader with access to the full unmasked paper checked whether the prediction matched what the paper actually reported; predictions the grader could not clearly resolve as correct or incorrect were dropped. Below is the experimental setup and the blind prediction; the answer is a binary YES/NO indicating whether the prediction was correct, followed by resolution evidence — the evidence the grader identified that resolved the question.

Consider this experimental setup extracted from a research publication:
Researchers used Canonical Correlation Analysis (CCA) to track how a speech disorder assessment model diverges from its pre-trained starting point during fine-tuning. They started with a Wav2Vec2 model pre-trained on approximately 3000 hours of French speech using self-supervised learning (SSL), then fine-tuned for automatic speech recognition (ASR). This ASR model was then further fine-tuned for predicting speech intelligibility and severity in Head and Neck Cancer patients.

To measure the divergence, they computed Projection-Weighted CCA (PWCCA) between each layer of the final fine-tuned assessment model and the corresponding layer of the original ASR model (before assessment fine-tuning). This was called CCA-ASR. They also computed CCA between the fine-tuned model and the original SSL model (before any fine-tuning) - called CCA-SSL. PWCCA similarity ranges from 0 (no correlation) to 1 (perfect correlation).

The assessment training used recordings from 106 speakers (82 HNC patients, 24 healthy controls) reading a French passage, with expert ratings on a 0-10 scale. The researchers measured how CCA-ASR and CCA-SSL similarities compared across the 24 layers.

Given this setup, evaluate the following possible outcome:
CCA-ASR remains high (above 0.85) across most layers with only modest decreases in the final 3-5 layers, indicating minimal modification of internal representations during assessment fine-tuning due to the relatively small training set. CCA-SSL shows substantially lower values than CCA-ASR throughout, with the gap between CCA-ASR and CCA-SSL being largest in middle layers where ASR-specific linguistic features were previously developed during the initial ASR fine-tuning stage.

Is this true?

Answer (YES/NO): NO